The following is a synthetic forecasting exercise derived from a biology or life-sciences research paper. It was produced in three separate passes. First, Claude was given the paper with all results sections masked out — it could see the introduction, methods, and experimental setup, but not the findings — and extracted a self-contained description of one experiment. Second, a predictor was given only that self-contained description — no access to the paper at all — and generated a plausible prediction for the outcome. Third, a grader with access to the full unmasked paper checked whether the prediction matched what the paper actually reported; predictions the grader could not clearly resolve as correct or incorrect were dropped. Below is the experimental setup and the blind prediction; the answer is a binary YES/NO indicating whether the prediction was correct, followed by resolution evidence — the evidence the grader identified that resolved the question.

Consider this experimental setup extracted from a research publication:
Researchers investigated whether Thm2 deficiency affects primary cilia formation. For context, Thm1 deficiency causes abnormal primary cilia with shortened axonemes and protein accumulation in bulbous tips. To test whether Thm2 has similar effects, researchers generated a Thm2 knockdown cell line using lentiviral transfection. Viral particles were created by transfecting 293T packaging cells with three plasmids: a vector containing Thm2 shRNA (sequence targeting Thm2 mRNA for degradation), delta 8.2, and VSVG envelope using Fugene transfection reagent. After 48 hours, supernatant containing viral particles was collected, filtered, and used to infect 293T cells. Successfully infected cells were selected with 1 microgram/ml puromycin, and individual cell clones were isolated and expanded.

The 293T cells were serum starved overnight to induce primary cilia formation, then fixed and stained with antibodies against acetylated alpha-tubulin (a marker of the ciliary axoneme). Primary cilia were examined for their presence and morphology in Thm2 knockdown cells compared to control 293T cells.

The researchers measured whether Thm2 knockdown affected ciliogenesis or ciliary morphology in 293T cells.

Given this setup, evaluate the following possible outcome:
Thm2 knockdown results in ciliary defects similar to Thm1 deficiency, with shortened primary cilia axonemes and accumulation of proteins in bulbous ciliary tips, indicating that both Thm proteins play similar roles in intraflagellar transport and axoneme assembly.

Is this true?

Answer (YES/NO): NO